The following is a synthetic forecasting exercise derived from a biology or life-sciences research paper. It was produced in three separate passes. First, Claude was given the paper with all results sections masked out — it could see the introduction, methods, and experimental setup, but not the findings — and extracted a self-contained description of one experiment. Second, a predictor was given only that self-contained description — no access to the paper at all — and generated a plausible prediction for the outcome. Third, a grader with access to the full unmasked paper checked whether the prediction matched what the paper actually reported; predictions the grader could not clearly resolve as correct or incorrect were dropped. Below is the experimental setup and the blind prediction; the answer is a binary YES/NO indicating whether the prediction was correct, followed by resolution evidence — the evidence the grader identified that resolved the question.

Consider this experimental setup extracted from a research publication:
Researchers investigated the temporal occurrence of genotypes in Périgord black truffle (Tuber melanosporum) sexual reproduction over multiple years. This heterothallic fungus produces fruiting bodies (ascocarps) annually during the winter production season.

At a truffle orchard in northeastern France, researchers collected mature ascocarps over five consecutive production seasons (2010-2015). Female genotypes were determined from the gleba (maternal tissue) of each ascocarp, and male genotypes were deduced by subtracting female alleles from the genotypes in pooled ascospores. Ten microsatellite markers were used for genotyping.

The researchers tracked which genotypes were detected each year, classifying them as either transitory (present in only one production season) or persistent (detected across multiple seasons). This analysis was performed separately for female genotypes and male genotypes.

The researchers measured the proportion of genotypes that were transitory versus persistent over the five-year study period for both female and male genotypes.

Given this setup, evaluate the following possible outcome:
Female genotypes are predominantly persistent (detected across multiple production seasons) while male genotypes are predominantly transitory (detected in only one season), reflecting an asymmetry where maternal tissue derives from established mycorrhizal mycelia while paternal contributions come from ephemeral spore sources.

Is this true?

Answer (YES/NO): NO